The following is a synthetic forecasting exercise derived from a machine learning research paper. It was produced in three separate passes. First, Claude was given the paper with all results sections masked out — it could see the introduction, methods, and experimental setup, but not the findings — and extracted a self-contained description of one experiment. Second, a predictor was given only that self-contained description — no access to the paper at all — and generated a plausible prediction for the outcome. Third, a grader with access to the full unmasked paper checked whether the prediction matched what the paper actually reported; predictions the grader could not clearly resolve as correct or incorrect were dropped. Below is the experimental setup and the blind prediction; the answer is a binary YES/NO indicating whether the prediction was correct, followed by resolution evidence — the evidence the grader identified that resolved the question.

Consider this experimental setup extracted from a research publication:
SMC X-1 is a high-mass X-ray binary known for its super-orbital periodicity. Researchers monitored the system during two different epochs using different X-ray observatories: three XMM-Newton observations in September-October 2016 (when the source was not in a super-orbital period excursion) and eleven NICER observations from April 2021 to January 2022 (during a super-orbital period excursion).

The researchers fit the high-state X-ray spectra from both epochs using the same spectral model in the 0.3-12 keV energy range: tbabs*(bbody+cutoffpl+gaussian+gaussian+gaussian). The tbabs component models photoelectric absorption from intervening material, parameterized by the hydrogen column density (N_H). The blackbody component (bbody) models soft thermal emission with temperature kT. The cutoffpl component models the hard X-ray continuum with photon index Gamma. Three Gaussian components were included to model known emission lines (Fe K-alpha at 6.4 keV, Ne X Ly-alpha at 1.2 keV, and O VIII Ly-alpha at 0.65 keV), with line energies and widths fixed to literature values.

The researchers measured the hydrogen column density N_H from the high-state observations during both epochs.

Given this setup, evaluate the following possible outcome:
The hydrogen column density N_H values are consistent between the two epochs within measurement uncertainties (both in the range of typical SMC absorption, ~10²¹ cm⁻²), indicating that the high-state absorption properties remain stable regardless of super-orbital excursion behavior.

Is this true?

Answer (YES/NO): NO